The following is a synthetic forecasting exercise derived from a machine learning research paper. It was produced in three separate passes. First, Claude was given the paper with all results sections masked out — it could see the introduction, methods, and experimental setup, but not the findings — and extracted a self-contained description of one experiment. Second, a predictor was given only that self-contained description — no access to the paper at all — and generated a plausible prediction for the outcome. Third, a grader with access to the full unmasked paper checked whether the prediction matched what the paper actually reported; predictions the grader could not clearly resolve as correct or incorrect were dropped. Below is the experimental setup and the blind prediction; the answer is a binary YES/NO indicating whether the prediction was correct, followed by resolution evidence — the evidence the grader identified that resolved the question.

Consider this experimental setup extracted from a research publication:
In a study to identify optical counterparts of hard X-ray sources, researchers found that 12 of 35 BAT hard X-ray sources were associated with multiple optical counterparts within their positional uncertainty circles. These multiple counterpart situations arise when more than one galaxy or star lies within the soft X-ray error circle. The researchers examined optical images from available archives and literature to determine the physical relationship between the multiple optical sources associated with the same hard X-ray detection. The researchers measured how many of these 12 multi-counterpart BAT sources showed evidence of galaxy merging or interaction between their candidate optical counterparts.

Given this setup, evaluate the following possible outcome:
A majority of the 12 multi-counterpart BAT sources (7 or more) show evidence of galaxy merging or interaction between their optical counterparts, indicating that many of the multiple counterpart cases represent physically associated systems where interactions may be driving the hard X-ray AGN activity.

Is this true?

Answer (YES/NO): NO